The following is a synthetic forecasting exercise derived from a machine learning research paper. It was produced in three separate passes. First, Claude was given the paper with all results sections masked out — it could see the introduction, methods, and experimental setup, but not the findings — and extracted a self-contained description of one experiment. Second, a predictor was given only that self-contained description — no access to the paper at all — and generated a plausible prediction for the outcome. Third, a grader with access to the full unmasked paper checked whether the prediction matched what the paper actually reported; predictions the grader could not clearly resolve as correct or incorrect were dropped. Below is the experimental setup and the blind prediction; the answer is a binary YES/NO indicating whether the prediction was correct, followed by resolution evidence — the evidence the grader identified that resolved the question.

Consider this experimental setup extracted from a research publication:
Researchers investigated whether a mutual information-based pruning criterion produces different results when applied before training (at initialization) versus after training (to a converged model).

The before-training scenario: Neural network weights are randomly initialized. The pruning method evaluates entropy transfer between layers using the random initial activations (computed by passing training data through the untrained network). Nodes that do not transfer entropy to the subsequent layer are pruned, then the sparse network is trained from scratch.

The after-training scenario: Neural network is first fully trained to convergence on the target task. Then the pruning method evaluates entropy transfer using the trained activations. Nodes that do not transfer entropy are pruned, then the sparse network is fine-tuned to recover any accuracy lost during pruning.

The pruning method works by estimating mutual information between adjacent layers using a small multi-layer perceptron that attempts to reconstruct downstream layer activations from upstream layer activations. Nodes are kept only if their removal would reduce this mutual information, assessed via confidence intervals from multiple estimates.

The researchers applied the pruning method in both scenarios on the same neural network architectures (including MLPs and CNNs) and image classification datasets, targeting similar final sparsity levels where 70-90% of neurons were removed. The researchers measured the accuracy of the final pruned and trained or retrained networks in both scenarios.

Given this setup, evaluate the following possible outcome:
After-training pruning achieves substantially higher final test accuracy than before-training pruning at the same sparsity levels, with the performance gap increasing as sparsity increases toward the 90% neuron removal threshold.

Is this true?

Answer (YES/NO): NO